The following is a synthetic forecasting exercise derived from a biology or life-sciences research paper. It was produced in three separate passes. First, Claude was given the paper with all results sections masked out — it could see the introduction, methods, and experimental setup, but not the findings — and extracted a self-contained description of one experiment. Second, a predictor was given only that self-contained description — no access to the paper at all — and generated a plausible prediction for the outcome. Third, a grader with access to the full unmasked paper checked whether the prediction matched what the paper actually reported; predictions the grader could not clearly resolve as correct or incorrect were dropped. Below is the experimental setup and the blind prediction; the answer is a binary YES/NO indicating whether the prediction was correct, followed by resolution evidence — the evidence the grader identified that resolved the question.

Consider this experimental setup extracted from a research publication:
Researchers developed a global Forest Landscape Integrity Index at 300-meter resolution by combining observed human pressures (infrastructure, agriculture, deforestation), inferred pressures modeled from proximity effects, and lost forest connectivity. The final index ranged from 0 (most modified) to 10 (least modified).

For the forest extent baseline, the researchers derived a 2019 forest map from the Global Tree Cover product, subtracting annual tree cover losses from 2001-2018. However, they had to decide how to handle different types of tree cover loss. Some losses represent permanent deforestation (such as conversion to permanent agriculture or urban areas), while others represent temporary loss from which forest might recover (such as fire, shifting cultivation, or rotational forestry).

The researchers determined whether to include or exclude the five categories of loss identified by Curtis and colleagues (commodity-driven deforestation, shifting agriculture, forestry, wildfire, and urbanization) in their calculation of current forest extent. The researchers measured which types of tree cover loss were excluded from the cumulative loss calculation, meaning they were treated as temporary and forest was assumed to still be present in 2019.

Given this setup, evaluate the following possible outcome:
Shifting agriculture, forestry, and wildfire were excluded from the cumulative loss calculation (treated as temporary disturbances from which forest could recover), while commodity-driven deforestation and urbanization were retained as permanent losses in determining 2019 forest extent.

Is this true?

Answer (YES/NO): YES